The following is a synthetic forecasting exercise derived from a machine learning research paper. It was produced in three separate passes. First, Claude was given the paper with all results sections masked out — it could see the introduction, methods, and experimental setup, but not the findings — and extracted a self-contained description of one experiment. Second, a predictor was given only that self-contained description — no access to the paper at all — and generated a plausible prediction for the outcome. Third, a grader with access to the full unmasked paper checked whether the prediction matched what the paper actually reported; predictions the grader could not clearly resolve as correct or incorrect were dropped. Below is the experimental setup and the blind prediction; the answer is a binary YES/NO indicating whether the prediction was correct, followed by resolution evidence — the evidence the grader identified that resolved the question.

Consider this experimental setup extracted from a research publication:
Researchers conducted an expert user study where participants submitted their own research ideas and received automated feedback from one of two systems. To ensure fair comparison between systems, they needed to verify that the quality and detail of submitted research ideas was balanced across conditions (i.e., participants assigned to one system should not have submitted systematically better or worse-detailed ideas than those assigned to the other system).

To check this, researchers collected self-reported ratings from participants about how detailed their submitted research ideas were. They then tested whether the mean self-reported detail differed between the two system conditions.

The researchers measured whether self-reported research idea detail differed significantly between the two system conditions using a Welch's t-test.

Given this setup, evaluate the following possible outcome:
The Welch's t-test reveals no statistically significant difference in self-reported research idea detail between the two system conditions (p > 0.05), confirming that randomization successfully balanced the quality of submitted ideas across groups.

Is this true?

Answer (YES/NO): YES